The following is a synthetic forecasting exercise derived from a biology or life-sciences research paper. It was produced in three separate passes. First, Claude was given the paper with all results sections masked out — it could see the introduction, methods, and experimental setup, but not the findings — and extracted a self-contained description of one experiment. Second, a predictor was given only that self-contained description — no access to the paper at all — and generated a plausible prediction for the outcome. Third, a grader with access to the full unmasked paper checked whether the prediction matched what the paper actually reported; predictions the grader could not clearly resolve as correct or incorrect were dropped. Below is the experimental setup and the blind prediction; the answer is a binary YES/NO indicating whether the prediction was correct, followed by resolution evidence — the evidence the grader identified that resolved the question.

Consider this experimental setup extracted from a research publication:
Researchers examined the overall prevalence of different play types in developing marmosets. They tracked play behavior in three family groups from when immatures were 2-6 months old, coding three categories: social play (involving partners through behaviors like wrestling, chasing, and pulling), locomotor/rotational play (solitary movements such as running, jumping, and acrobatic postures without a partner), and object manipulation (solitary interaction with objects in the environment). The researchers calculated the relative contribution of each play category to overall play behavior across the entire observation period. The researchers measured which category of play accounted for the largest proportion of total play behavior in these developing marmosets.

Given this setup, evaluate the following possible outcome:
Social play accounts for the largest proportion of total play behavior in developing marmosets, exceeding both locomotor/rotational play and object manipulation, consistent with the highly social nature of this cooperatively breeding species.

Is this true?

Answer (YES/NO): YES